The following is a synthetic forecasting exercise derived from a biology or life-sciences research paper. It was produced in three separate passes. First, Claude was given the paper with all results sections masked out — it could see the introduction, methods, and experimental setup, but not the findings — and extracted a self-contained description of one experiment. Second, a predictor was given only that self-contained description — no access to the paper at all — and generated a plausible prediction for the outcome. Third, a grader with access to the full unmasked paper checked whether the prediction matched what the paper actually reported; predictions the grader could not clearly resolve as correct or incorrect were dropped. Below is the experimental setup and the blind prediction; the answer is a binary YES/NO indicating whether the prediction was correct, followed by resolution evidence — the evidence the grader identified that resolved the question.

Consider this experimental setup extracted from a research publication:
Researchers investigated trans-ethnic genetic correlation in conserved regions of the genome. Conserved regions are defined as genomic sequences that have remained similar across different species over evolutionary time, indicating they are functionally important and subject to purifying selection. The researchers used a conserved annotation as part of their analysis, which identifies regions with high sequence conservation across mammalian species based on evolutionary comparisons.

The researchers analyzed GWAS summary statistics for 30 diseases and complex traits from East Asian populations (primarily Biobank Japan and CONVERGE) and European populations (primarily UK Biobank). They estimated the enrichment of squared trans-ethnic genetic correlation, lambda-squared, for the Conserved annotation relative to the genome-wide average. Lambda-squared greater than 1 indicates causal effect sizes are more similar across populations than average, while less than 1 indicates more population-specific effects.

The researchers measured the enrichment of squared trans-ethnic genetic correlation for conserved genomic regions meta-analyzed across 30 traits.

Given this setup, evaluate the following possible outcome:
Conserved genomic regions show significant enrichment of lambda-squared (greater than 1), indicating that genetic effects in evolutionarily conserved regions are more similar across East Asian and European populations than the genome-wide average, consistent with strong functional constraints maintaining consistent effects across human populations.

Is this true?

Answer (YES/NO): NO